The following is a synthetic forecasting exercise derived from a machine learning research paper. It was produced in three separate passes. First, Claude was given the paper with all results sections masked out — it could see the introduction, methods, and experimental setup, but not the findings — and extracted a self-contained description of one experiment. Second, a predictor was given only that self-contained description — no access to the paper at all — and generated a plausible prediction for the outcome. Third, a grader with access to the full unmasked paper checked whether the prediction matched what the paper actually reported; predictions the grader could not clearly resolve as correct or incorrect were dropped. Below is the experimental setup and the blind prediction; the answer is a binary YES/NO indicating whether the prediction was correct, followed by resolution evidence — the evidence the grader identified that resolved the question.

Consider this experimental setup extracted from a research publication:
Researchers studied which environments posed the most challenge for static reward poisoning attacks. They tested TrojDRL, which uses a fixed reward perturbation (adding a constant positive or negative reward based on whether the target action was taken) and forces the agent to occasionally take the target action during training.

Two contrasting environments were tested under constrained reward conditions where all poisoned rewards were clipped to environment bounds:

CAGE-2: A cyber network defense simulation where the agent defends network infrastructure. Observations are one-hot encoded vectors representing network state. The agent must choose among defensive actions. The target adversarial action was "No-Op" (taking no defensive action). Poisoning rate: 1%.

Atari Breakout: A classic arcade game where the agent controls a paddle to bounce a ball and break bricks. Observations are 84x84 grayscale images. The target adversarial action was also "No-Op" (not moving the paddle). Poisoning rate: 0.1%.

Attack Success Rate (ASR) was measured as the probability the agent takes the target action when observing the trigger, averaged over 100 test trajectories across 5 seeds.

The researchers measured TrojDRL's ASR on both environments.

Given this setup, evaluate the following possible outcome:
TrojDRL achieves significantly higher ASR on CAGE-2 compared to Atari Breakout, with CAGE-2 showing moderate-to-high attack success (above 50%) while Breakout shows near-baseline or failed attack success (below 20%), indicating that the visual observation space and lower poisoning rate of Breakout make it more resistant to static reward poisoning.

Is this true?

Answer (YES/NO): NO